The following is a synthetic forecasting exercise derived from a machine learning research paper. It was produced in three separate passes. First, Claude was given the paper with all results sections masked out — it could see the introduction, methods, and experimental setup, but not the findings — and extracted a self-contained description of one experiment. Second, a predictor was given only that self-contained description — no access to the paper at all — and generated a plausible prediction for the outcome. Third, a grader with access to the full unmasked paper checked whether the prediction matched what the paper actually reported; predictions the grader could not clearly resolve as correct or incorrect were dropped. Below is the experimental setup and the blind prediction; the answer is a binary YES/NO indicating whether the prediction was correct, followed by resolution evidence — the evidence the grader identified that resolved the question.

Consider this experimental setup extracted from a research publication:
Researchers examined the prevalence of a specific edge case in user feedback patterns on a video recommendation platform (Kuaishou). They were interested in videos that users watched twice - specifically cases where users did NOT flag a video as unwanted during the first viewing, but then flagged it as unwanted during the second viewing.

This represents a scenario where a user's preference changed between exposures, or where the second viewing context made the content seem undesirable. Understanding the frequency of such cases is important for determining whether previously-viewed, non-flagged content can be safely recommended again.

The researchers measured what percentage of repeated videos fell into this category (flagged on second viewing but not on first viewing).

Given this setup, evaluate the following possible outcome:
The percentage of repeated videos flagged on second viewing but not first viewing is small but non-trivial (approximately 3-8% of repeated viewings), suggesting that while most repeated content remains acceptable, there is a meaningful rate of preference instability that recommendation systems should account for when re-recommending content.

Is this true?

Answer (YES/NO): NO